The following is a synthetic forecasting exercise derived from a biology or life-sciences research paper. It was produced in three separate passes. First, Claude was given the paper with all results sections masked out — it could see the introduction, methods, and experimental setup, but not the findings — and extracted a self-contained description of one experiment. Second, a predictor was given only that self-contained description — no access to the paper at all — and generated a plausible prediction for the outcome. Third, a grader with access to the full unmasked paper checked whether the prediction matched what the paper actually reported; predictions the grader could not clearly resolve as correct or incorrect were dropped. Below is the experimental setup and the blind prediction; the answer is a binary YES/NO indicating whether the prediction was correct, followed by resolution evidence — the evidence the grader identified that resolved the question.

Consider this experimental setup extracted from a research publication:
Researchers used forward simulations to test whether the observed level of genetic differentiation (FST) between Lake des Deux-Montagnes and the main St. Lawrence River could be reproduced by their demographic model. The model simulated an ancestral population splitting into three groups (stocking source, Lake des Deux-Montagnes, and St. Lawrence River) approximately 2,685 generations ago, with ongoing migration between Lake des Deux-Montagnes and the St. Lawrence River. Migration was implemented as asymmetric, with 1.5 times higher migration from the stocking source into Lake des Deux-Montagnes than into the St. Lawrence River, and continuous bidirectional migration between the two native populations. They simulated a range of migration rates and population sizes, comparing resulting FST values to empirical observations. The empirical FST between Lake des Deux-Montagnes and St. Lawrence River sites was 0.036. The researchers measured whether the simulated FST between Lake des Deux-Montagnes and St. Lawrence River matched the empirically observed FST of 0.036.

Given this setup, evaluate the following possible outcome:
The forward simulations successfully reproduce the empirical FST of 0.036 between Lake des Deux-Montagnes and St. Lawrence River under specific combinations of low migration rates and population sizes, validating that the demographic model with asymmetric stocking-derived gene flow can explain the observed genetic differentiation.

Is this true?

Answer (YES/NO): NO